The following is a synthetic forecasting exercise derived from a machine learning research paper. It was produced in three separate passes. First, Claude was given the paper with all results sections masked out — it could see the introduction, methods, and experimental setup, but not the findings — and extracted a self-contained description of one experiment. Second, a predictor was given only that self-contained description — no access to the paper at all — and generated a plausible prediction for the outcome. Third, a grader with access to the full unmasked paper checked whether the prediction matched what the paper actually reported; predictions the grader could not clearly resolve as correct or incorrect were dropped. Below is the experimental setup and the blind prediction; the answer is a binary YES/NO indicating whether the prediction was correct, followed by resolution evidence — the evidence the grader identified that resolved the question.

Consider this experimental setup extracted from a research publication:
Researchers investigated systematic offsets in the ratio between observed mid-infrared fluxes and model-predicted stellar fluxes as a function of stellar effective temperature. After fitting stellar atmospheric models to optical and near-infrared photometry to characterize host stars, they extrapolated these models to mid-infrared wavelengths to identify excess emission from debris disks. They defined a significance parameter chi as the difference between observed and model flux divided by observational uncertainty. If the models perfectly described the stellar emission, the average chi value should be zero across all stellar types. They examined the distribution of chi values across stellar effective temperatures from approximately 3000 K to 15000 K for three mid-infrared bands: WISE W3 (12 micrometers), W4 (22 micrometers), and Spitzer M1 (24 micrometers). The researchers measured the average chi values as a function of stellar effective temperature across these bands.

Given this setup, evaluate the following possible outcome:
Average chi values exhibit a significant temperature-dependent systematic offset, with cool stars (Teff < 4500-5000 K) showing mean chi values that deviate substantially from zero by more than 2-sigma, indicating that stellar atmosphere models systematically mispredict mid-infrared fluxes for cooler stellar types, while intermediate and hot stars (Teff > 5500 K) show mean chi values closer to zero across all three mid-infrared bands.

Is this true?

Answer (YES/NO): NO